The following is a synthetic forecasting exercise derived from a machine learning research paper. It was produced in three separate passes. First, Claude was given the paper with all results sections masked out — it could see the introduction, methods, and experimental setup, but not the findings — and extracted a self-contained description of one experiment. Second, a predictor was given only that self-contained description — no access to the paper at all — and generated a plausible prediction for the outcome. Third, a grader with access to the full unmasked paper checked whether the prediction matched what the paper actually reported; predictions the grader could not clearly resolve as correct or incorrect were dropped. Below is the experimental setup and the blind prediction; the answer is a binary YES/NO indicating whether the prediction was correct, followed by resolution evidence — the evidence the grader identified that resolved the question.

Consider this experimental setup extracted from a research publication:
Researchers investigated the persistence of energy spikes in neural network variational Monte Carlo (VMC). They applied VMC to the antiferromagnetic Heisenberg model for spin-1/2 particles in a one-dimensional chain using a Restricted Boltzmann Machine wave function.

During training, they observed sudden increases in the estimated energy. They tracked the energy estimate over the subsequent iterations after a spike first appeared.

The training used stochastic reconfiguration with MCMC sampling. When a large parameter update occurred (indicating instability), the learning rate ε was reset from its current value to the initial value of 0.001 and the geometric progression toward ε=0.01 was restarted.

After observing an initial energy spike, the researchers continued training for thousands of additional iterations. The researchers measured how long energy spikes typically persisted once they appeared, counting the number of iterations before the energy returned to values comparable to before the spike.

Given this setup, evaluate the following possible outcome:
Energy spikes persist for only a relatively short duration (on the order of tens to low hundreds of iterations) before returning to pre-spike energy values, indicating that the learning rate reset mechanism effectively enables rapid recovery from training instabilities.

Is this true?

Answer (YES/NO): NO